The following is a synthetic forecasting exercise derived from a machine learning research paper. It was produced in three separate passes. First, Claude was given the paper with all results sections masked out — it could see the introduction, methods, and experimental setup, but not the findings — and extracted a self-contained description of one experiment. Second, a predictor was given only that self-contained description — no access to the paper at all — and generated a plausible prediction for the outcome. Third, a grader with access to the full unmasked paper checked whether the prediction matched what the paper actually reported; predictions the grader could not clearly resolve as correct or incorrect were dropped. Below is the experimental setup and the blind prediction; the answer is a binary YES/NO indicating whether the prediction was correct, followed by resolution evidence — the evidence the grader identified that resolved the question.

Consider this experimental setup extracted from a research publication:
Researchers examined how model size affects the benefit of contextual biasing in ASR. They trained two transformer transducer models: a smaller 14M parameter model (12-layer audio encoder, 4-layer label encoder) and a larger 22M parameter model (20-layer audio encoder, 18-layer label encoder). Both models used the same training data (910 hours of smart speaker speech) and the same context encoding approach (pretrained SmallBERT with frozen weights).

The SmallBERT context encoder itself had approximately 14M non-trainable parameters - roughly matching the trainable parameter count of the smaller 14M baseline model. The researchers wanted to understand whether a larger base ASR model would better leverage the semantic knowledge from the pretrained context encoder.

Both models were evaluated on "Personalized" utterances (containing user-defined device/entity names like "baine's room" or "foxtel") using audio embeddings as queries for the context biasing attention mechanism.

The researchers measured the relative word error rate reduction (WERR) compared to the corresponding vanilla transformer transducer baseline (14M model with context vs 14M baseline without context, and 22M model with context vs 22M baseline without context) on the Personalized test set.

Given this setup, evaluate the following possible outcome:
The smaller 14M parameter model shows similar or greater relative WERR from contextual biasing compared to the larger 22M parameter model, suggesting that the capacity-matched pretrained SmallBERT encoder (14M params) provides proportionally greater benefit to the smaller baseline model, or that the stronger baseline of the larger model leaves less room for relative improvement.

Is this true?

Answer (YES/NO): NO